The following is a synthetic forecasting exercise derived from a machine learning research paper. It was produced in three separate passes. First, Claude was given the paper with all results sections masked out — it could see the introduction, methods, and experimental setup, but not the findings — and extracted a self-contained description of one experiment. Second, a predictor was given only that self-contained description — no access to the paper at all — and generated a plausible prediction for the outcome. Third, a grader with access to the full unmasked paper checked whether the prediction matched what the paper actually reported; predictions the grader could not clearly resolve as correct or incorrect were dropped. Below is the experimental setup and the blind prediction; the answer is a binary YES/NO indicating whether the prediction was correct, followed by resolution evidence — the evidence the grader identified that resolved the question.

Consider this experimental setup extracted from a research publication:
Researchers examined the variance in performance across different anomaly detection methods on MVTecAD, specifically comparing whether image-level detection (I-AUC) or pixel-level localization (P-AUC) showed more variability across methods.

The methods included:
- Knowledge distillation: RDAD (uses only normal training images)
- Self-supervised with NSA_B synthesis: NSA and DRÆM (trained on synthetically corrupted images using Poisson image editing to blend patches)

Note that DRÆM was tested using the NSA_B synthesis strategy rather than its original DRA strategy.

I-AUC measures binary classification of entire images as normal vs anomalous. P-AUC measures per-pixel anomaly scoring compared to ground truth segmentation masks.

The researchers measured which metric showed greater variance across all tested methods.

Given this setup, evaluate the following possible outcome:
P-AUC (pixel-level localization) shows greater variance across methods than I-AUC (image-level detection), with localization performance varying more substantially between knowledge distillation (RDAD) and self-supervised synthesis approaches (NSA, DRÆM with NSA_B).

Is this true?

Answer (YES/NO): NO